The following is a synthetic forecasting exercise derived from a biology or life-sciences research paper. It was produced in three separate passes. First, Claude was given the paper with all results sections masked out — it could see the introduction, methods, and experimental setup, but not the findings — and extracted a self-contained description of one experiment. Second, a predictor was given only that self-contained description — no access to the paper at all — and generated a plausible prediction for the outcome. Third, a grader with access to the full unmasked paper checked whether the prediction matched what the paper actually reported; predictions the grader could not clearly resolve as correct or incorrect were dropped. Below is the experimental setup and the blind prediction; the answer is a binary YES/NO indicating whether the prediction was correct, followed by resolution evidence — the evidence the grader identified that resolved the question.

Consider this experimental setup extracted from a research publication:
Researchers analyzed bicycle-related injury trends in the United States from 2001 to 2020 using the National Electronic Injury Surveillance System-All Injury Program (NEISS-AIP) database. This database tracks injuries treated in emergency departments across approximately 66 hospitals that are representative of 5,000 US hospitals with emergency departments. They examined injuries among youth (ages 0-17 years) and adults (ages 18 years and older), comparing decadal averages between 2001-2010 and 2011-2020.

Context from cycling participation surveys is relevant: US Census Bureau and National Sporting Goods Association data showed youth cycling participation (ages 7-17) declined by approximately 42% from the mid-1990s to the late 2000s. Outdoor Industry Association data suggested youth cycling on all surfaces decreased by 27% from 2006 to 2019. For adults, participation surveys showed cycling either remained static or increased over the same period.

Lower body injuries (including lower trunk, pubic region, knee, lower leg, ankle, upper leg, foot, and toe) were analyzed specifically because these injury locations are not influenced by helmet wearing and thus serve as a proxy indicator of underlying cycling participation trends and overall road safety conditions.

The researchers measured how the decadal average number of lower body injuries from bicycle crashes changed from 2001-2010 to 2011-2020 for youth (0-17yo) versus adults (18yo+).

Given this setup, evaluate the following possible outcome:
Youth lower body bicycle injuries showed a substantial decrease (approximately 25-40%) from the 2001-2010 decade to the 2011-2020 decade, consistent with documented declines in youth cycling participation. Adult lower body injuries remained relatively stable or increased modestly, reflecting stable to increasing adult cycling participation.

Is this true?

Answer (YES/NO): NO